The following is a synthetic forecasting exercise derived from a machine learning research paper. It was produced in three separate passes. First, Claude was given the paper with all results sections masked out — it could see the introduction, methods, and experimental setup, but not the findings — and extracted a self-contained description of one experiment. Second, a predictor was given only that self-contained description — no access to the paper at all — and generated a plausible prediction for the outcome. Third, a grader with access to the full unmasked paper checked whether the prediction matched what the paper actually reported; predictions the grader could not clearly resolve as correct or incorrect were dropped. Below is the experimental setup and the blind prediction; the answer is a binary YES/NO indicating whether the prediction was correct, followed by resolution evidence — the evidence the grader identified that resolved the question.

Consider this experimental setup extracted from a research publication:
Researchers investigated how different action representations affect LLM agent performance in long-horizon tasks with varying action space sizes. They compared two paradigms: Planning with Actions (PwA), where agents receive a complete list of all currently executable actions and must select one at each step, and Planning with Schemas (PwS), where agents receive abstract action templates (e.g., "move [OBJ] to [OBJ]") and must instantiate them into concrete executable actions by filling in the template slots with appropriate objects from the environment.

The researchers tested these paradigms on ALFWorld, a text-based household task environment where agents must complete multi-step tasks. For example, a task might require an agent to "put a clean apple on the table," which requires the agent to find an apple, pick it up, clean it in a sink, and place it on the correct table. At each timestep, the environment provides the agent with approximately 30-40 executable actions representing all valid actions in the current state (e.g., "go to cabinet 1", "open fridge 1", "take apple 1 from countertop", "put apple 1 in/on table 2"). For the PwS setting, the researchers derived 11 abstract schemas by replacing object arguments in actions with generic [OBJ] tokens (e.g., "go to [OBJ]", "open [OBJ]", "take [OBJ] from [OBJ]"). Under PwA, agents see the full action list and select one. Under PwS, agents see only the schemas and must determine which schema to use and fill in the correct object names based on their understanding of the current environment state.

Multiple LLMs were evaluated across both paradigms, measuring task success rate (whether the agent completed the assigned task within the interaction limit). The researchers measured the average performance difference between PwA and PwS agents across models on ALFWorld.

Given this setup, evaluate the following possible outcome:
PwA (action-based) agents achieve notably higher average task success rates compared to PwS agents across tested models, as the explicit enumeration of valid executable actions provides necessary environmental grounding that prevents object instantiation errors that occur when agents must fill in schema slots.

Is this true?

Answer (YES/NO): YES